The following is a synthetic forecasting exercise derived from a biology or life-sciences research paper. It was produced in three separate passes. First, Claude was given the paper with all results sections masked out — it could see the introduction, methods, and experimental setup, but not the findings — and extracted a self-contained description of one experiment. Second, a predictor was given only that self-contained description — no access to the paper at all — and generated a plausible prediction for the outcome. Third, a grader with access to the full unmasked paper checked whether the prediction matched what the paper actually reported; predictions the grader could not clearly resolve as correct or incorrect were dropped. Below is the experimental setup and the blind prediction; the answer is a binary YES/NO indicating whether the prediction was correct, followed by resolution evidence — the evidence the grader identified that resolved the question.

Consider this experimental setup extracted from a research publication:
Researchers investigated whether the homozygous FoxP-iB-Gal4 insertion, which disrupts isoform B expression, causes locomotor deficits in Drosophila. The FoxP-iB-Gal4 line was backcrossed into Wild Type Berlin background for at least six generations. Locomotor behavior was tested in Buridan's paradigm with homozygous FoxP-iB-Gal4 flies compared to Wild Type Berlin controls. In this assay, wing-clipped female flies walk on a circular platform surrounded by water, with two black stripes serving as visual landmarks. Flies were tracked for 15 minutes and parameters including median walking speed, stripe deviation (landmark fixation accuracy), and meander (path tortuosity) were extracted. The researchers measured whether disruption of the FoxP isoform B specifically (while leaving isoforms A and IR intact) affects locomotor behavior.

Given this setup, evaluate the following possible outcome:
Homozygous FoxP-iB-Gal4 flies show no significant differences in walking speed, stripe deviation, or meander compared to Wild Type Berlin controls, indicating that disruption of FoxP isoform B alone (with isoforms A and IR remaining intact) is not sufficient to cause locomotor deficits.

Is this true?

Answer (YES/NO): NO